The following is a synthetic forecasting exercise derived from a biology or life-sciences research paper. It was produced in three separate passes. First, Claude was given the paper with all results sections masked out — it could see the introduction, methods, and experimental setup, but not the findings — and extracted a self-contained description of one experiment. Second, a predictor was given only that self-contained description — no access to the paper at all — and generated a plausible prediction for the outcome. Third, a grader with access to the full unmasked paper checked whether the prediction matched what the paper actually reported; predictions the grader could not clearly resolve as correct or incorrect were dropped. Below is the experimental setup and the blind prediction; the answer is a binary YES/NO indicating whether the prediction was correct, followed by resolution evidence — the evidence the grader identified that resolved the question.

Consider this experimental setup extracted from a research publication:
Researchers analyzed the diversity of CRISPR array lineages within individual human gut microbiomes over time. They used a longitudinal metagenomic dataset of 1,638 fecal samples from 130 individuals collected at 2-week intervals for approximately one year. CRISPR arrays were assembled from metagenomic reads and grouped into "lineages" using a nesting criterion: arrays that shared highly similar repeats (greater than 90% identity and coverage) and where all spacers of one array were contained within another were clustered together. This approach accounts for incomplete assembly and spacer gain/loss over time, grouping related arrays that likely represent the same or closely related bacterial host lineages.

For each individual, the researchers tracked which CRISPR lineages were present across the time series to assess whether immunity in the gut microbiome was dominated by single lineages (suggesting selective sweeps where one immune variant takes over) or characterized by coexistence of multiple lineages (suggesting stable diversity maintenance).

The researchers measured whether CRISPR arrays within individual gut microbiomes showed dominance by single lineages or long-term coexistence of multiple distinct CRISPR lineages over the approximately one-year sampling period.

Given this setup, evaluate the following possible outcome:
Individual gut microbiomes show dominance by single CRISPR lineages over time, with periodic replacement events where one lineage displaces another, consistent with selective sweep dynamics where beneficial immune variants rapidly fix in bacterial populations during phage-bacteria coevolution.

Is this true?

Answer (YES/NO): NO